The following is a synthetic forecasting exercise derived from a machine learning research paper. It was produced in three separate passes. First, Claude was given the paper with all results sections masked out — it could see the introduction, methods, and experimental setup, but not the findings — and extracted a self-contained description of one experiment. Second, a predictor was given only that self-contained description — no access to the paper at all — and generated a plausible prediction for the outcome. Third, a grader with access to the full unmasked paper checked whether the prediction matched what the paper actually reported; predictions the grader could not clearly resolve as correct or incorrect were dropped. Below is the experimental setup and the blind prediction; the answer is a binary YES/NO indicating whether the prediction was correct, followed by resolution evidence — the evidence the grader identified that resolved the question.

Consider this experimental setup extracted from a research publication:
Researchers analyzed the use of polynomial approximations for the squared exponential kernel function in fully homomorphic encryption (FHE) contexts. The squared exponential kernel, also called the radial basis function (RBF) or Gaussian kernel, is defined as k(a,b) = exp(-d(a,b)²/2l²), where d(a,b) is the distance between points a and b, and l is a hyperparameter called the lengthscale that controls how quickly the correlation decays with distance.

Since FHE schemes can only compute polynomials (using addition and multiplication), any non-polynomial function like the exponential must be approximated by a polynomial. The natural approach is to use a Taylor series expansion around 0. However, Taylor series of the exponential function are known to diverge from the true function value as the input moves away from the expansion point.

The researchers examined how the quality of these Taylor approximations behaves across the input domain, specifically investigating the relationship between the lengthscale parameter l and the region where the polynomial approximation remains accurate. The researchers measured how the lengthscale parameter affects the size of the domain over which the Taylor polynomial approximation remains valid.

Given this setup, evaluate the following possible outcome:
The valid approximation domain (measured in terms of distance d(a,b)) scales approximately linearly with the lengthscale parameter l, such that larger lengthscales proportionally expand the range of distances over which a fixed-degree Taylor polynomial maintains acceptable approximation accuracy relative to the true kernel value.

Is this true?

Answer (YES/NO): YES